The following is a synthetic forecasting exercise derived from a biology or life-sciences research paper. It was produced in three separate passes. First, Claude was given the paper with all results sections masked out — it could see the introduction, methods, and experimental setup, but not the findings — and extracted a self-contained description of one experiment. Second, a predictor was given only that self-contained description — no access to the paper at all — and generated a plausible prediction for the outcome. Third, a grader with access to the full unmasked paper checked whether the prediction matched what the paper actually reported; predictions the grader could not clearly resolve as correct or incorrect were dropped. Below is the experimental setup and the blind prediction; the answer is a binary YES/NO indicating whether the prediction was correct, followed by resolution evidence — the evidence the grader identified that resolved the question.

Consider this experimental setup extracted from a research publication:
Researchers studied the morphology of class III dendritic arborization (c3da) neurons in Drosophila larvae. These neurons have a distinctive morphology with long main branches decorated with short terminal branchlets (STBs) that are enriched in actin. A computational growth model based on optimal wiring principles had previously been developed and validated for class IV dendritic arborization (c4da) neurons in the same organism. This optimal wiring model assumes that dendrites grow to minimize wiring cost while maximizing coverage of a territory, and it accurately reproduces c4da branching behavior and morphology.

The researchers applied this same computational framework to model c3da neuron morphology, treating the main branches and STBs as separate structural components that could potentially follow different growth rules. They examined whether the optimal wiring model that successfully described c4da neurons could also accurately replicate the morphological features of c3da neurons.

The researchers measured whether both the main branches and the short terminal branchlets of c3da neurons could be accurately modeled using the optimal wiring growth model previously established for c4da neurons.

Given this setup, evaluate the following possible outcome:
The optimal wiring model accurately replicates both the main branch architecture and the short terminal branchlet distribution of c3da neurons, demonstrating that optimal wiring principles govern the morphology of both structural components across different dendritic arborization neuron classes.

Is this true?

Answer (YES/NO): NO